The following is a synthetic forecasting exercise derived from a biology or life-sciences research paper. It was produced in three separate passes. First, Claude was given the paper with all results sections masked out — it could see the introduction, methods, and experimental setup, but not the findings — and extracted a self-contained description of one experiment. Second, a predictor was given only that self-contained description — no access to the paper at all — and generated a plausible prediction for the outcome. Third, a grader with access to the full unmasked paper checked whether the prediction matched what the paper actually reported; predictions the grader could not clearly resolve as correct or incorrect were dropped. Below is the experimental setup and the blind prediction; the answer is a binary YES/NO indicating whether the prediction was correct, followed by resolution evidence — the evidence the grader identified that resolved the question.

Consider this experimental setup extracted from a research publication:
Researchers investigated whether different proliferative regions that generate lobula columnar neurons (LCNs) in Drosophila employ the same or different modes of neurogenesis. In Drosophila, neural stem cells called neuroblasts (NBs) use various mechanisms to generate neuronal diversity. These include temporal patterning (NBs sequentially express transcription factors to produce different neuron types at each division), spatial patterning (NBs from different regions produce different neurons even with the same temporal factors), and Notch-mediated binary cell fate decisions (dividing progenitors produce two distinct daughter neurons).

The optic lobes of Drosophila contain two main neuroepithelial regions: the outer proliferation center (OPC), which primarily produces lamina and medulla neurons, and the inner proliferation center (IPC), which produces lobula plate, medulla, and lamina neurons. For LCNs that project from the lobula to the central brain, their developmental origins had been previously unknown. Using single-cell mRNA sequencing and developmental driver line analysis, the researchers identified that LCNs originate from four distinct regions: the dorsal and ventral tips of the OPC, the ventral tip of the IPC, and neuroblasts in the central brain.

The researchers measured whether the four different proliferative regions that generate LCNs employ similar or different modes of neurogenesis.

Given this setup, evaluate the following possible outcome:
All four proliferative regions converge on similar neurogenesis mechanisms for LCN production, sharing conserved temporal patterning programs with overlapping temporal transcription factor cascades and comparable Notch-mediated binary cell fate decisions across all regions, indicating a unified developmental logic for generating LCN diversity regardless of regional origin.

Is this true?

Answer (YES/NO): NO